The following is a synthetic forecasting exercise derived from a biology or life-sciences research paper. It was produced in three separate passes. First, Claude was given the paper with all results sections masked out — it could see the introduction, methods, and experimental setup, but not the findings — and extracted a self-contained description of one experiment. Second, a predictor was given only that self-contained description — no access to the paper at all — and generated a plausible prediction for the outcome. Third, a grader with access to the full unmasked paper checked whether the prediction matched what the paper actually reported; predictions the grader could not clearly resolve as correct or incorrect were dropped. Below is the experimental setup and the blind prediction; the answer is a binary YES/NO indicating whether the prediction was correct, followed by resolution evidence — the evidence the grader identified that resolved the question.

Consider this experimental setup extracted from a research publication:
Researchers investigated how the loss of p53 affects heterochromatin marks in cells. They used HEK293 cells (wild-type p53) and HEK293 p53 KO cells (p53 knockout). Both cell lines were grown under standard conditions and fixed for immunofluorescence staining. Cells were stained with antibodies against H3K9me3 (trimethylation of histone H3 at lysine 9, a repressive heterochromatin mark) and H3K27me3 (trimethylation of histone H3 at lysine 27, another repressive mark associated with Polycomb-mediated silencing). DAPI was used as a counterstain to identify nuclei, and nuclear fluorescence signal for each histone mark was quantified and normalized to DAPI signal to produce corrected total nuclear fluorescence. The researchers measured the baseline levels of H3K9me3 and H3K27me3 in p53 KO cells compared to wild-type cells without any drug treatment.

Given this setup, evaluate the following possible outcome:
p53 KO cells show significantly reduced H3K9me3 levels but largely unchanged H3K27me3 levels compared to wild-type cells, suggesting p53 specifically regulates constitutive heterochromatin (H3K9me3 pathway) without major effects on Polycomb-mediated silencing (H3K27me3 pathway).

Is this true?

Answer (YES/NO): NO